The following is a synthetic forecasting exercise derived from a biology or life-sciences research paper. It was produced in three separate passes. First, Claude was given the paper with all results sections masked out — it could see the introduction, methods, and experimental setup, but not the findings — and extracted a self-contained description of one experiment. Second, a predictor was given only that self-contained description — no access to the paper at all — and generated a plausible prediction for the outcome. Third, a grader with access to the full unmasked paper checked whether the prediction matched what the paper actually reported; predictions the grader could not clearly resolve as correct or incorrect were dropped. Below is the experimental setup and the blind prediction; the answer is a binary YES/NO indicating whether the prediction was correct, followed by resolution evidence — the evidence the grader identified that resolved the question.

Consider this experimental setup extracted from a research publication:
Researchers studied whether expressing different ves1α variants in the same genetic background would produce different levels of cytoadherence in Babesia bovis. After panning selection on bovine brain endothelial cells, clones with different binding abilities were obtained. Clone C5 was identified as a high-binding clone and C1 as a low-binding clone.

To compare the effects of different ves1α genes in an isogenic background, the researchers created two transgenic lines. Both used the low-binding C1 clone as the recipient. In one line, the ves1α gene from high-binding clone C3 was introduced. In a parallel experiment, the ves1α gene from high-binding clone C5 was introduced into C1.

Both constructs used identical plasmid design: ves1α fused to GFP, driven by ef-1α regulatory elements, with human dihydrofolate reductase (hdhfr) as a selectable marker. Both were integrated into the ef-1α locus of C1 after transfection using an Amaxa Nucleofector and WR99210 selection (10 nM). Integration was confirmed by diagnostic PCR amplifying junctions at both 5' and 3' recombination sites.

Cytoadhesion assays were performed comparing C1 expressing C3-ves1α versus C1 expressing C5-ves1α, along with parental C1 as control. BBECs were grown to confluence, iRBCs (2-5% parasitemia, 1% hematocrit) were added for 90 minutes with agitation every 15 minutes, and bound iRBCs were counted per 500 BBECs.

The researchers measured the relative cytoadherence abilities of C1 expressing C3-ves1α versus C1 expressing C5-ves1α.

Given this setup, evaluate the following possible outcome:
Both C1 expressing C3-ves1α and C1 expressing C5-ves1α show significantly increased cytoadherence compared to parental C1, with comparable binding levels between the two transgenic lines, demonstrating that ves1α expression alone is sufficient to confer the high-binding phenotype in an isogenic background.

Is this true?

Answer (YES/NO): NO